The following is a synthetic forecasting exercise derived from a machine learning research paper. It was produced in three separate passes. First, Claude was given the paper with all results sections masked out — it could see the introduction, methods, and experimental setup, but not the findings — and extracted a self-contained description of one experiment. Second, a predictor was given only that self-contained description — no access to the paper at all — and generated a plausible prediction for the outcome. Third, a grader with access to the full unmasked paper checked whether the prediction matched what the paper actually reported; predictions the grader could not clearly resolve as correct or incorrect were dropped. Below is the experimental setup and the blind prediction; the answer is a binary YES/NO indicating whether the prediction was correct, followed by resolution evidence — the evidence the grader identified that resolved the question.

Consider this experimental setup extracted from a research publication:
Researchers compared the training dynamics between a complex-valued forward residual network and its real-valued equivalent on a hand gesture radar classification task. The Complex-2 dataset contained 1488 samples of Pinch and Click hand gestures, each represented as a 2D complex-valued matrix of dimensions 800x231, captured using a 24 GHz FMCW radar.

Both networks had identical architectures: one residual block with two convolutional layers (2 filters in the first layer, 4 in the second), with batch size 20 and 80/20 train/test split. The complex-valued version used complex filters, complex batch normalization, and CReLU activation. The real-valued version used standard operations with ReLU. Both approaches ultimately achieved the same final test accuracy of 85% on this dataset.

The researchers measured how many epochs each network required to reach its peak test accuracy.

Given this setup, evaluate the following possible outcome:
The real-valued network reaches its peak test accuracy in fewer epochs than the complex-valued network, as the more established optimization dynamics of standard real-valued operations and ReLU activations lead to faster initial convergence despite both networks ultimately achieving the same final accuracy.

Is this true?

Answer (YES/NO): NO